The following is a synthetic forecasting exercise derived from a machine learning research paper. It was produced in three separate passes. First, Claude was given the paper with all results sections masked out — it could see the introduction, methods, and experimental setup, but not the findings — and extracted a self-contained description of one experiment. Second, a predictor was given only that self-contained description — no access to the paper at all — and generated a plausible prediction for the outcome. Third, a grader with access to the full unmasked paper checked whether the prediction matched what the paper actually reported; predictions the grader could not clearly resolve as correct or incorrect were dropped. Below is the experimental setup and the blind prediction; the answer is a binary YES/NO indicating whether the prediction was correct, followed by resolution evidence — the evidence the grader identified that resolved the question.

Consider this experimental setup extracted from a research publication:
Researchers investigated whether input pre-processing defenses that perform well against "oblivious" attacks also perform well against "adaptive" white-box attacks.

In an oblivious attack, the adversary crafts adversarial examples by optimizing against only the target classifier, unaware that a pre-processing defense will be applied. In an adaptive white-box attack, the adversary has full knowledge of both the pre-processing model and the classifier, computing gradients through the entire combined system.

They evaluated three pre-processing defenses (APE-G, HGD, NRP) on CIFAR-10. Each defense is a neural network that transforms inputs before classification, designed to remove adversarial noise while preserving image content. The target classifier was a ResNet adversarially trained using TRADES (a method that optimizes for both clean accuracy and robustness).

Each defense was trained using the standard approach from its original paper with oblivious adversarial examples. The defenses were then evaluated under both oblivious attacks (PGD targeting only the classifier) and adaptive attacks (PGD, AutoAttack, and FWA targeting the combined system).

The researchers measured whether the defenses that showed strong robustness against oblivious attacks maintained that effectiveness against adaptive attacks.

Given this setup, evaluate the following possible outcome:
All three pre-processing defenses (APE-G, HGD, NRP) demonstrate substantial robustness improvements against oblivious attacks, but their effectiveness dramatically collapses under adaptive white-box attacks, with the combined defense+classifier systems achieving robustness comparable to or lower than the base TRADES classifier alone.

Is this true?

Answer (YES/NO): YES